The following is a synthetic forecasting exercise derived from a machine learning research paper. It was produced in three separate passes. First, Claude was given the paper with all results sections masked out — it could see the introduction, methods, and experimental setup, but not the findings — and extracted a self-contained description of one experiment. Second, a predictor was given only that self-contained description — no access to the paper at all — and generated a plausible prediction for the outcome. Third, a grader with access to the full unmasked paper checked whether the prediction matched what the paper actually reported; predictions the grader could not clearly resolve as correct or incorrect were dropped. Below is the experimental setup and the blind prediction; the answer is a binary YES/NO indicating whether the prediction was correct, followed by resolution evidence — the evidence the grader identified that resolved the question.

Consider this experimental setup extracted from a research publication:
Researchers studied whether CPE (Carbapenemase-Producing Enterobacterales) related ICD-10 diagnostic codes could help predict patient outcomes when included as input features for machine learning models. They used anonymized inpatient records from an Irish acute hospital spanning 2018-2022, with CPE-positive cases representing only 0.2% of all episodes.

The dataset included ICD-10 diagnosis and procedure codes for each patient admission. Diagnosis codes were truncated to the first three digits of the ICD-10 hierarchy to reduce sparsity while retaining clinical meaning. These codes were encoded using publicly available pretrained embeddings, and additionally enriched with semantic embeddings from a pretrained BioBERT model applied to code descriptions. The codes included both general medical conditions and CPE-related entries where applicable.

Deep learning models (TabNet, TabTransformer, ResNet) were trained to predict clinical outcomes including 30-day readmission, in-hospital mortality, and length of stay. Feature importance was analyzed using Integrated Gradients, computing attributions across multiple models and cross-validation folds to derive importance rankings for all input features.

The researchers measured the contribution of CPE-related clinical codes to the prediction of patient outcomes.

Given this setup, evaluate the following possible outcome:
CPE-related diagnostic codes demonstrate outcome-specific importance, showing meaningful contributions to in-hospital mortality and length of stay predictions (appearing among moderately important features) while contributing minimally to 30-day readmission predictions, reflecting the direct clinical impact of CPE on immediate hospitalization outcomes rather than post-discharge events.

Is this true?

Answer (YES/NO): NO